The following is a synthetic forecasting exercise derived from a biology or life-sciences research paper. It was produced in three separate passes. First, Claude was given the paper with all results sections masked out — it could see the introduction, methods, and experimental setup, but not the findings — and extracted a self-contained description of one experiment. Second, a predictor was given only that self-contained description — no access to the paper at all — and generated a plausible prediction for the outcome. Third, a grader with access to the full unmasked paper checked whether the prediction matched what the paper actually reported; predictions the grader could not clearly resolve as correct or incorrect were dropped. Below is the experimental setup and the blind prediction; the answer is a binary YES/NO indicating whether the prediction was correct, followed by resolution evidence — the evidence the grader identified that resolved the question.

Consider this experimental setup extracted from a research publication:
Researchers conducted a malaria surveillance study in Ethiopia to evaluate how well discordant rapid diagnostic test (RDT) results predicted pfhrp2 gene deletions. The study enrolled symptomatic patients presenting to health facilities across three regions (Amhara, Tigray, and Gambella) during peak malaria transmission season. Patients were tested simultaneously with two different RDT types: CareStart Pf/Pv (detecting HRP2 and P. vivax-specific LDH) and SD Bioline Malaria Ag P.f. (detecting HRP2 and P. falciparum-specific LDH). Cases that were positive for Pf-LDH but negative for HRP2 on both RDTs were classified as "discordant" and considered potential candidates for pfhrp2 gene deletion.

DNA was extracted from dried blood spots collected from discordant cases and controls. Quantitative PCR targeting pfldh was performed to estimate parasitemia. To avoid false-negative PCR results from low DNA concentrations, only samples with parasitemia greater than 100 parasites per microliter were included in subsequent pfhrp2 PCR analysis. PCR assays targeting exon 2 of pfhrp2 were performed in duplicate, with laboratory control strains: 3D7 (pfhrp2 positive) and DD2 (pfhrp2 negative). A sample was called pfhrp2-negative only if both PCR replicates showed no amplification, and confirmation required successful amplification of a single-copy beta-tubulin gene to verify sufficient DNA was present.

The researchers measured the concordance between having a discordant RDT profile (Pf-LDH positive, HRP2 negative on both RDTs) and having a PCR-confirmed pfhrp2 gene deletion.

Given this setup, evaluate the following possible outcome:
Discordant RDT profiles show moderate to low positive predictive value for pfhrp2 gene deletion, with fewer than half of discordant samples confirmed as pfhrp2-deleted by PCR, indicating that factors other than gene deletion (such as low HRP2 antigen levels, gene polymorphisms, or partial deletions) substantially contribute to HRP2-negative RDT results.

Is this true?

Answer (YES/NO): NO